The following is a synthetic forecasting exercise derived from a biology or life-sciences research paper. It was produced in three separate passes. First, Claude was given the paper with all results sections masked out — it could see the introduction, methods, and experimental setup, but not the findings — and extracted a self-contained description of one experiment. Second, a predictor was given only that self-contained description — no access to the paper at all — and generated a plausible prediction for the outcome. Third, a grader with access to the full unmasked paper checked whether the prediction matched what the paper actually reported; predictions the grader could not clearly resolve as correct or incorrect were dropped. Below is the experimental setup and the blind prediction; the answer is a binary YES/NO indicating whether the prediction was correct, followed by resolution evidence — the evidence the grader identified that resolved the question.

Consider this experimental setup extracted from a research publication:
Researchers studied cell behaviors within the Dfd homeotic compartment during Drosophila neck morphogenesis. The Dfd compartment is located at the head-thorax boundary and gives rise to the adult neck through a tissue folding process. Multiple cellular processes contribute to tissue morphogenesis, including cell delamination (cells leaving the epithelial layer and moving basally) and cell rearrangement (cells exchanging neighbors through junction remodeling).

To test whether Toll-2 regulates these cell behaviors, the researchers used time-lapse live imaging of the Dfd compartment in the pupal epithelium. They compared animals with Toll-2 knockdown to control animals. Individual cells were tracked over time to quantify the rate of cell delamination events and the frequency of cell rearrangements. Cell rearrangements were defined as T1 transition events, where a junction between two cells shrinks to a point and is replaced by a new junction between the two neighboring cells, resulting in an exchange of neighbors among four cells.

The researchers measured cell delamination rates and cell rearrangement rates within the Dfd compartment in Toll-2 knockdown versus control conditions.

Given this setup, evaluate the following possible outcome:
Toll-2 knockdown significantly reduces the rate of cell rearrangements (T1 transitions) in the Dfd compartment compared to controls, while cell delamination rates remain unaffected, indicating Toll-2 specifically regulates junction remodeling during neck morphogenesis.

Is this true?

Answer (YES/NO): NO